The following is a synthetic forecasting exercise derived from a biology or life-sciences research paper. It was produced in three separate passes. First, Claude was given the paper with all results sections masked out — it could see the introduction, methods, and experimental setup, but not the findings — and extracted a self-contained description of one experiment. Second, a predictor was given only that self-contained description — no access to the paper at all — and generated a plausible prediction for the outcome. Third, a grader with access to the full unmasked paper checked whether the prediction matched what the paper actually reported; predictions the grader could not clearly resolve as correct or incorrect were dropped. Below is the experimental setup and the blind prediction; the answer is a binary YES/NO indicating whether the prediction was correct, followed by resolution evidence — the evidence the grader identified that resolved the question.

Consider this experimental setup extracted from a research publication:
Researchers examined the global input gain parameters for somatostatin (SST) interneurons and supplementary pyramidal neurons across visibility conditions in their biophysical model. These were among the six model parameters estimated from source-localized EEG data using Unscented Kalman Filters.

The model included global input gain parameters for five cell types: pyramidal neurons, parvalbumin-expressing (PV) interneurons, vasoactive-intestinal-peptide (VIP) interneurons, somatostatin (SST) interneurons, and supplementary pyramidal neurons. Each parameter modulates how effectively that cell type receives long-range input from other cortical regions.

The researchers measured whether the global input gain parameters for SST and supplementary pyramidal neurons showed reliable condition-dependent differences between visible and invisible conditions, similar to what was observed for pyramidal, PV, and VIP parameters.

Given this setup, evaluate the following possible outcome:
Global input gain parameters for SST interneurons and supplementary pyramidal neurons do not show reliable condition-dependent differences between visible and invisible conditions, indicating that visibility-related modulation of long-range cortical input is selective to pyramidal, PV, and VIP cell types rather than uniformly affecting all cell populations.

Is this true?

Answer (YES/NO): YES